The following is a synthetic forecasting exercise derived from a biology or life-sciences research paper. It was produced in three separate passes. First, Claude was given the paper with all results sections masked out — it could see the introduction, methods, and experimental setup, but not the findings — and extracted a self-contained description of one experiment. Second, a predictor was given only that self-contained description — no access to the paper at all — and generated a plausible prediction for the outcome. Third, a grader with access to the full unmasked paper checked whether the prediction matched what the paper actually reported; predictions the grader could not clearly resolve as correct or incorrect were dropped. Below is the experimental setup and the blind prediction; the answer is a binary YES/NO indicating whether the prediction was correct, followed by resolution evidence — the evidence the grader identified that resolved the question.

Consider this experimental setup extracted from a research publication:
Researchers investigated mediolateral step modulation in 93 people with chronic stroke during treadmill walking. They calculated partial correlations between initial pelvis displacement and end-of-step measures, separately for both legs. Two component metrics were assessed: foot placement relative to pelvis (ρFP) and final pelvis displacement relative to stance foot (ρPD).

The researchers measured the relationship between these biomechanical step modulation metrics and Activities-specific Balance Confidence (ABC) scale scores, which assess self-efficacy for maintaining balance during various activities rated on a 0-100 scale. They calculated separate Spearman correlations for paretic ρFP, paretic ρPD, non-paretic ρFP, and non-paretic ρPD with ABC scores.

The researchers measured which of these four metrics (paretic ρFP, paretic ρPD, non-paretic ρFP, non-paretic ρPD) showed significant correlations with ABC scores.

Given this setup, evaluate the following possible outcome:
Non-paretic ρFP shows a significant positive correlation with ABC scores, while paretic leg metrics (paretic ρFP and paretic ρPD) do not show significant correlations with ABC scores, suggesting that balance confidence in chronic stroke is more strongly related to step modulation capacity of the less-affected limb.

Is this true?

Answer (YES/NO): NO